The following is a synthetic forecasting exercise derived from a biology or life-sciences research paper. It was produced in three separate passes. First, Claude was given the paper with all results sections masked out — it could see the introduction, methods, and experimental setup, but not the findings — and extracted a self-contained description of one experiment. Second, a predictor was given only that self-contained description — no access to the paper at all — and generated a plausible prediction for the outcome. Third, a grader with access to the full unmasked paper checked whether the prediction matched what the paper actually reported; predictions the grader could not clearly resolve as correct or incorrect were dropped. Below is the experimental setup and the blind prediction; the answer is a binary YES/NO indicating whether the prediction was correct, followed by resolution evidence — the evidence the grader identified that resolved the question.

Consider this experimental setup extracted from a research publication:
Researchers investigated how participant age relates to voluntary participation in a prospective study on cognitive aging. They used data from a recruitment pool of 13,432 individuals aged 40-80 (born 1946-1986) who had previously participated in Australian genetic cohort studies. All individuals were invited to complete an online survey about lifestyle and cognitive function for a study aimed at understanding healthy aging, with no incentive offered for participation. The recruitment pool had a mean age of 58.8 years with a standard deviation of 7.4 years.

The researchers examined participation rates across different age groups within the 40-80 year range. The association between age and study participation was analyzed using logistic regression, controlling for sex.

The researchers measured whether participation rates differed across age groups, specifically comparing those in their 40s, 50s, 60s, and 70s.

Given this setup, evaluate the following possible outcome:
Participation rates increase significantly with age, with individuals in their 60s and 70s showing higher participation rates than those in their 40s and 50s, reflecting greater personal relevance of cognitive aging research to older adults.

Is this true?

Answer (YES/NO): NO